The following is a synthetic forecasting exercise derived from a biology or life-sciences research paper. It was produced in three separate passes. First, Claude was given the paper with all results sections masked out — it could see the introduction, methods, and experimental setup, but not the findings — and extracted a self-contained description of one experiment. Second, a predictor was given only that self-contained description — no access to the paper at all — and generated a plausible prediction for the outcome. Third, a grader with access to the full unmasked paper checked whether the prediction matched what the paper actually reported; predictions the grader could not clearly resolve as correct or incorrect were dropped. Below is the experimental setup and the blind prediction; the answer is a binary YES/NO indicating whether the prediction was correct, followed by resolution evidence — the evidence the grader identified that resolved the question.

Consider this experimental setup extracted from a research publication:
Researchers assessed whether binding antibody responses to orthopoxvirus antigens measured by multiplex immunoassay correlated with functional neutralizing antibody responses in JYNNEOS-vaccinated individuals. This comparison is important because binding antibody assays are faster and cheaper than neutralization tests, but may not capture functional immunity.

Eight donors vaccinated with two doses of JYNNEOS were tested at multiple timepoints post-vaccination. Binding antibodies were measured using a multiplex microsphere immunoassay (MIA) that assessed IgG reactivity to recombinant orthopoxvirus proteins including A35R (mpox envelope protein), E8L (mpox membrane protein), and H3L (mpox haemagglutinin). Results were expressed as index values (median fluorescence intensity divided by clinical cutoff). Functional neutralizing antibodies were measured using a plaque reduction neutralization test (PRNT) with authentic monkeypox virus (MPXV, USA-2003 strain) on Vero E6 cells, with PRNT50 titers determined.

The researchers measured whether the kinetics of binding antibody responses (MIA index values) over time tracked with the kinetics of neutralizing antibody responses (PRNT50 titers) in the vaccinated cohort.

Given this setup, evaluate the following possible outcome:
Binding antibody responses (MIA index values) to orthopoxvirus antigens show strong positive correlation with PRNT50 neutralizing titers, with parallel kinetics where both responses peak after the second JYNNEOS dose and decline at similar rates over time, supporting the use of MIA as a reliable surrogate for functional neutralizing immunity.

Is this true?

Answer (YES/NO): NO